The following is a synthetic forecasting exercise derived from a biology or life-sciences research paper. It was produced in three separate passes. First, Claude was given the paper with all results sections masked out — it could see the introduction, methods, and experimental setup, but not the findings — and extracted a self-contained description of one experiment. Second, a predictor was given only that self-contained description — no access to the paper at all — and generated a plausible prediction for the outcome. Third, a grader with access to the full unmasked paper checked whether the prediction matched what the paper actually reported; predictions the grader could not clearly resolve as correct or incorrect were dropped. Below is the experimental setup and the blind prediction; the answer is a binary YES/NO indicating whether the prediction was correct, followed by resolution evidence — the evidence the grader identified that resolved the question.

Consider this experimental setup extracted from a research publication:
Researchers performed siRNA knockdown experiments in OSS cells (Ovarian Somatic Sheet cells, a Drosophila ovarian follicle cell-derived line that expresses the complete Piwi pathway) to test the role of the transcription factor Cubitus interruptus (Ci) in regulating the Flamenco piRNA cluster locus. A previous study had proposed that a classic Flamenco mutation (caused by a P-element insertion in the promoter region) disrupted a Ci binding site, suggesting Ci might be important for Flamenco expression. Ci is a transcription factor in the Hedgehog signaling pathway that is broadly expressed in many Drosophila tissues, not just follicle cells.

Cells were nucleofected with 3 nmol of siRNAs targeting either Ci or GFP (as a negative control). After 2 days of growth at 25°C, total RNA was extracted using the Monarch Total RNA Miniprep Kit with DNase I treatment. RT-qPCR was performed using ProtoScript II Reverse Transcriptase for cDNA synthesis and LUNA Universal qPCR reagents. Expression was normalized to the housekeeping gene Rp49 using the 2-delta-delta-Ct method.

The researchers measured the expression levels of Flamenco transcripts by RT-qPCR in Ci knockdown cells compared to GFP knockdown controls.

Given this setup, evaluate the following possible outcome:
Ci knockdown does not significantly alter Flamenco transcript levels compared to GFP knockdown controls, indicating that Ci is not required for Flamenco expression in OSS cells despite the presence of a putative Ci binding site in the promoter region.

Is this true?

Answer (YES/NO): YES